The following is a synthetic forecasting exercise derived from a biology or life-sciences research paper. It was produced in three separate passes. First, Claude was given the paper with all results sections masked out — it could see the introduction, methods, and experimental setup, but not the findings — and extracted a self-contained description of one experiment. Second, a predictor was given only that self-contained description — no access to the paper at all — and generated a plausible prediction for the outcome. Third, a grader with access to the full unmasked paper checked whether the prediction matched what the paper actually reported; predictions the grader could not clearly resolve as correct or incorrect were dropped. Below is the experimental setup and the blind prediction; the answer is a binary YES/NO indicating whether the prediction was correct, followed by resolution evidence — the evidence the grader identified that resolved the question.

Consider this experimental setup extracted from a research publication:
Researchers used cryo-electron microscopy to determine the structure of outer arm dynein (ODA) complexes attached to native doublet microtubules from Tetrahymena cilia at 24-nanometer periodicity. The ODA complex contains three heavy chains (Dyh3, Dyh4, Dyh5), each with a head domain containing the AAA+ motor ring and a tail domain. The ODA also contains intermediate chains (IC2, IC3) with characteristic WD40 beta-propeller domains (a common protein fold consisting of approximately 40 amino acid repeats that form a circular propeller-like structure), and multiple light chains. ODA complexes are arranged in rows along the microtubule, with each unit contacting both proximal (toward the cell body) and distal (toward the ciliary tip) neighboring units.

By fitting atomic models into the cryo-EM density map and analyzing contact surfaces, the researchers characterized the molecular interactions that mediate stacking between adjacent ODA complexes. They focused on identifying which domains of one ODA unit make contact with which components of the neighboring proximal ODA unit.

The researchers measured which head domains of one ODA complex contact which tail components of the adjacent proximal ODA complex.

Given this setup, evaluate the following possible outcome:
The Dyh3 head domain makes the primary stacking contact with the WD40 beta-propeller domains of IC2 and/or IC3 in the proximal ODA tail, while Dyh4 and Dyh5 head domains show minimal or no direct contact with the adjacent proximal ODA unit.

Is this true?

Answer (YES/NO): NO